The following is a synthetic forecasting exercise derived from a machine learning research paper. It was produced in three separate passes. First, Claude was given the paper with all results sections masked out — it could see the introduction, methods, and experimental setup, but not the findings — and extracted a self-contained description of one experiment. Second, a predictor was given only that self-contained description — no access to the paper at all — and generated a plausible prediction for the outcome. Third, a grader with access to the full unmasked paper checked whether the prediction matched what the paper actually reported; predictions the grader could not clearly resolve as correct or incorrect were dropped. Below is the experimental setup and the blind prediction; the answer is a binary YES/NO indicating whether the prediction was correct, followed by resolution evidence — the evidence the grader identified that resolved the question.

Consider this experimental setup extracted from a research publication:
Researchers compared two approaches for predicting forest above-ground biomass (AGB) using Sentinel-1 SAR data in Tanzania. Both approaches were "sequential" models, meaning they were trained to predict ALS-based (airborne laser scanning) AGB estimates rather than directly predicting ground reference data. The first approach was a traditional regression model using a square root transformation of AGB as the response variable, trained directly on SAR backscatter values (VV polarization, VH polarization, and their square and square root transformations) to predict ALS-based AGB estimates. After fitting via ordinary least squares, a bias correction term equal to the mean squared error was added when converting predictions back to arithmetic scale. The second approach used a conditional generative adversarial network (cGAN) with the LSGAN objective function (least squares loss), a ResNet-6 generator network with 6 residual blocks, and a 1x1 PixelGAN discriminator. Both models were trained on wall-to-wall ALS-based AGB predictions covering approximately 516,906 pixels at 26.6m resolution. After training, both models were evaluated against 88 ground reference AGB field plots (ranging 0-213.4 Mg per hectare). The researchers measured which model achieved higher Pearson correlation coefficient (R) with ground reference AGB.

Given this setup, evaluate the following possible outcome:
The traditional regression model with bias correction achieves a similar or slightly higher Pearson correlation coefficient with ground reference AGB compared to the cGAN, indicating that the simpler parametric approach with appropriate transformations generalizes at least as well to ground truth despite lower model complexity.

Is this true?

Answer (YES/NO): NO